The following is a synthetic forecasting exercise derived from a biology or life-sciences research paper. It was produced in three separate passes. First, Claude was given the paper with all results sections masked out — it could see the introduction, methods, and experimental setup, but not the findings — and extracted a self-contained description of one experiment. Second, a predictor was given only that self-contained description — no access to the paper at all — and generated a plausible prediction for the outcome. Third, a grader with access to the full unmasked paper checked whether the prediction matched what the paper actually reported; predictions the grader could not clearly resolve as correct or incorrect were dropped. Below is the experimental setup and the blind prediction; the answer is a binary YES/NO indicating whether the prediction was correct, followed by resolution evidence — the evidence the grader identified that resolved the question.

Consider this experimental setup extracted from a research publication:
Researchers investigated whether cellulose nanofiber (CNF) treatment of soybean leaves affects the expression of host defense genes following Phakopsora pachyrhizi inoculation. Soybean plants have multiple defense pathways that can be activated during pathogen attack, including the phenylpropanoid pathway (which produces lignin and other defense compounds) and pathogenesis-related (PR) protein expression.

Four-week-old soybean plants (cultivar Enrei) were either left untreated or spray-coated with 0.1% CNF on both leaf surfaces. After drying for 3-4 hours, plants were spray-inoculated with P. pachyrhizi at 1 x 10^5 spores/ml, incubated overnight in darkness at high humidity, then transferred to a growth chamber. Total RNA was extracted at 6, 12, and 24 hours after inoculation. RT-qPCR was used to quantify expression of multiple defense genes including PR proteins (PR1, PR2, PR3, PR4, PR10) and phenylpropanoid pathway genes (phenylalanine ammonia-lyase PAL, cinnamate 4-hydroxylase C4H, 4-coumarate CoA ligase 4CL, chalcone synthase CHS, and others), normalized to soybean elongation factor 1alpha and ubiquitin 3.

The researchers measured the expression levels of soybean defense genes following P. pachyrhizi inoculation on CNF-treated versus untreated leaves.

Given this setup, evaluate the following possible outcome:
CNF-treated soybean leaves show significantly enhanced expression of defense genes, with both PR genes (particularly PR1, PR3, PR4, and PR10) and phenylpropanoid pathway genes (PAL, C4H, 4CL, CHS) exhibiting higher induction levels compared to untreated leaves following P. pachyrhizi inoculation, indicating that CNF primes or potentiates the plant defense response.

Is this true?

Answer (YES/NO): NO